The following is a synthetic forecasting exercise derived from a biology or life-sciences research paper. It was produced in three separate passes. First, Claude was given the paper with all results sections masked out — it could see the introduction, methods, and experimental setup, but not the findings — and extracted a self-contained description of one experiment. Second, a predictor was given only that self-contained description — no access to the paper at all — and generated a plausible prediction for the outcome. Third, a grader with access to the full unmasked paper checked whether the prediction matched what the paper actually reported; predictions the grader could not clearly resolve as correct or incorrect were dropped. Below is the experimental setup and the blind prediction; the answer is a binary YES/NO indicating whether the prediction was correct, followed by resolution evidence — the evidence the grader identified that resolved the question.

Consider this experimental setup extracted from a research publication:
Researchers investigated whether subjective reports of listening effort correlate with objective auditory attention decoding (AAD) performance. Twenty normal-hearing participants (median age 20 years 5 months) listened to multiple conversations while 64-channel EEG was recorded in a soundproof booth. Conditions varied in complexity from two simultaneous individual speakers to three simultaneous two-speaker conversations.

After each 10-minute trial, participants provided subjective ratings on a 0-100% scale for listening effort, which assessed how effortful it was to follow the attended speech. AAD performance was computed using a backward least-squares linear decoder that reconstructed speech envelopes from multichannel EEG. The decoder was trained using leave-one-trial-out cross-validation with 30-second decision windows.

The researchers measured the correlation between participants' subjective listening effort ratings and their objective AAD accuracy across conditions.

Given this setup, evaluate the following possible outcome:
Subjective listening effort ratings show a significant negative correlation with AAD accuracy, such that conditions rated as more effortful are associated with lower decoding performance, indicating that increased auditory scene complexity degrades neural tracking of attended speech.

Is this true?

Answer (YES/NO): YES